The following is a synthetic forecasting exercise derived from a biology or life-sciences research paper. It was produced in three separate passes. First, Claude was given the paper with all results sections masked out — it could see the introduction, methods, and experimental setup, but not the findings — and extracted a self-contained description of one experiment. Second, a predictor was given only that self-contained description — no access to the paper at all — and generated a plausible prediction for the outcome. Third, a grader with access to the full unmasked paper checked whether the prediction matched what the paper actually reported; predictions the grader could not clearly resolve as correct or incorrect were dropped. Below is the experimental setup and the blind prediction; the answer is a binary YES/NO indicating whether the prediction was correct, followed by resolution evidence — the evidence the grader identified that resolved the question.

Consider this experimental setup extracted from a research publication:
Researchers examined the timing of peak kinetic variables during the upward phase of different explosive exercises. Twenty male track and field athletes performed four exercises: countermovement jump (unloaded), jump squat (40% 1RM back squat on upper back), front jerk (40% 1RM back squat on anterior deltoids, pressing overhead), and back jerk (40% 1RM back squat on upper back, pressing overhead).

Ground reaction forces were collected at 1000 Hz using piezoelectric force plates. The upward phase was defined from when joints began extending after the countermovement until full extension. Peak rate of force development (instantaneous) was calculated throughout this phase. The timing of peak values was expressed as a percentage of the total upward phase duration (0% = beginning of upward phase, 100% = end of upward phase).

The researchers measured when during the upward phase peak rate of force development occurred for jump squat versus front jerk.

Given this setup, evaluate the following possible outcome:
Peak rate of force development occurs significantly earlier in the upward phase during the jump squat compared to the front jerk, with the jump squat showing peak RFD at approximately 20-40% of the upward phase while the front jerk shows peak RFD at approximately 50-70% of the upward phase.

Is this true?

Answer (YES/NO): NO